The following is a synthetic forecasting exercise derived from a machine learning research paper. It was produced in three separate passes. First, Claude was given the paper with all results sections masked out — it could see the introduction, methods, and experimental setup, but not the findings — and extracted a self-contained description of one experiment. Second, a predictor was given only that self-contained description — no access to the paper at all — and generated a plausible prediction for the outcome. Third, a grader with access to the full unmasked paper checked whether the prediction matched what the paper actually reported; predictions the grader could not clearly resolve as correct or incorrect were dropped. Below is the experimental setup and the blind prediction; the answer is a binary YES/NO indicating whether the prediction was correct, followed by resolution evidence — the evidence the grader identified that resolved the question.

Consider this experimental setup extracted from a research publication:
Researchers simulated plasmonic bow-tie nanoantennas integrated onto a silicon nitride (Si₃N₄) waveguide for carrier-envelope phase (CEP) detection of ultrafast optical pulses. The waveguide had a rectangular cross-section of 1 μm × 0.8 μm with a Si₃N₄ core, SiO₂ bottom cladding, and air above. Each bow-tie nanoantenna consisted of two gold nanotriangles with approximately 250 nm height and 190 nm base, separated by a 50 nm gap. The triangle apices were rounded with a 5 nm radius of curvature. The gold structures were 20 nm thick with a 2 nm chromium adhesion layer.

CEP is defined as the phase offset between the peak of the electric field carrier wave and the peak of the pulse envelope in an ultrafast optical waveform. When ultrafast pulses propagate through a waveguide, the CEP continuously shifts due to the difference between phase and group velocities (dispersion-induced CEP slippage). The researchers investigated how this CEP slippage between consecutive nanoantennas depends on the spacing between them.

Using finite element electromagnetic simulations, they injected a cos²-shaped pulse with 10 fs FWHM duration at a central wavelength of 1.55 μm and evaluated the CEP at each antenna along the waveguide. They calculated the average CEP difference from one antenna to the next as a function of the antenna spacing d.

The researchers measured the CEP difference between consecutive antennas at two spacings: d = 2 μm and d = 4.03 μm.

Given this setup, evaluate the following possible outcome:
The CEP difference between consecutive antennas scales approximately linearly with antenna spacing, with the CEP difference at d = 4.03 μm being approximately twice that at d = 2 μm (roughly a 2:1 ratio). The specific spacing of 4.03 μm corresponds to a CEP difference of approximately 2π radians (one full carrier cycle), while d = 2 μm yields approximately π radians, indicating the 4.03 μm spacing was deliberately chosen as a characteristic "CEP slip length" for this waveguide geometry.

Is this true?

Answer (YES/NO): YES